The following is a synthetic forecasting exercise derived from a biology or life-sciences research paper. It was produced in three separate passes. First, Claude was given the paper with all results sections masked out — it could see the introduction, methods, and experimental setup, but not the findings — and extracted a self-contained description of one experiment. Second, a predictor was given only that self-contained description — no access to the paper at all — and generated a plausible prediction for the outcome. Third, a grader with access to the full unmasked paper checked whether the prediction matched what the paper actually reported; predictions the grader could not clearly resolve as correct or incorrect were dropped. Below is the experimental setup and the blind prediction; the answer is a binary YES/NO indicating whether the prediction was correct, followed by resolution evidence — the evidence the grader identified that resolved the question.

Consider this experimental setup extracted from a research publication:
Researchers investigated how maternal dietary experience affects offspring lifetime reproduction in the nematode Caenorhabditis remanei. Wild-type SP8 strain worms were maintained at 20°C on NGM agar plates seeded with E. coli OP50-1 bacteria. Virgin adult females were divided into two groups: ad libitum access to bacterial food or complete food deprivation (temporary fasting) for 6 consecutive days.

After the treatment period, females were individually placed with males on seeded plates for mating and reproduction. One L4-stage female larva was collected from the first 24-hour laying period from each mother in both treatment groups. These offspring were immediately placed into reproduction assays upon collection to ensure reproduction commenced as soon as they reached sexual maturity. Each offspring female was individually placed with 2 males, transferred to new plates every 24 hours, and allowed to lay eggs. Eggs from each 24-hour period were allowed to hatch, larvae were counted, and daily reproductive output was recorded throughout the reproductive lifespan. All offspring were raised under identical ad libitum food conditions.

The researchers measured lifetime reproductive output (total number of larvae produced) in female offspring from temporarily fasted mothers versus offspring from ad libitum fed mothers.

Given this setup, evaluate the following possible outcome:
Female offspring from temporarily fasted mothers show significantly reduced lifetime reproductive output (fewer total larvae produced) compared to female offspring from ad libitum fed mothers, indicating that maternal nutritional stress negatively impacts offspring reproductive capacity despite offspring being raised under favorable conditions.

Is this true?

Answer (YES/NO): YES